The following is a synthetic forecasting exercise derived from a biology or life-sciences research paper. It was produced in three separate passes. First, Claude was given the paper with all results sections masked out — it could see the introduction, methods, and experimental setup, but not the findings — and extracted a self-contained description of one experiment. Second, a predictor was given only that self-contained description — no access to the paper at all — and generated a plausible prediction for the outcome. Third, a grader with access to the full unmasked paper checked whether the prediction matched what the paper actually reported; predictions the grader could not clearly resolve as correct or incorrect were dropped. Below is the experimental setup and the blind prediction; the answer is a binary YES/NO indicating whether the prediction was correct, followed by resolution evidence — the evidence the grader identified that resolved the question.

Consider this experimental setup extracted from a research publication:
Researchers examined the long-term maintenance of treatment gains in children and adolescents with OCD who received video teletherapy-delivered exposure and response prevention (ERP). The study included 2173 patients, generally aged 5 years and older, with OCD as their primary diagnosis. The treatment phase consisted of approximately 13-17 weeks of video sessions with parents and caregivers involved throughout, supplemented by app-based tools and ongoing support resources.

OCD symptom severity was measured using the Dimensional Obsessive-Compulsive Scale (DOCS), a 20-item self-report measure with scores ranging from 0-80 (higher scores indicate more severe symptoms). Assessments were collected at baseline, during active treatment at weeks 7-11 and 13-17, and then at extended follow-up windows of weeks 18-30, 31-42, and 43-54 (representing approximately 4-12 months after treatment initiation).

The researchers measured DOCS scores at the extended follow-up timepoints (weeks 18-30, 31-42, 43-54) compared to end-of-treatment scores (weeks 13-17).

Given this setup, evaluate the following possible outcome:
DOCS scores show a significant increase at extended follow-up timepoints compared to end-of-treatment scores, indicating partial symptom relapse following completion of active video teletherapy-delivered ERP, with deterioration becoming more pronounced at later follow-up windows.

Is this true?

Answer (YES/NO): NO